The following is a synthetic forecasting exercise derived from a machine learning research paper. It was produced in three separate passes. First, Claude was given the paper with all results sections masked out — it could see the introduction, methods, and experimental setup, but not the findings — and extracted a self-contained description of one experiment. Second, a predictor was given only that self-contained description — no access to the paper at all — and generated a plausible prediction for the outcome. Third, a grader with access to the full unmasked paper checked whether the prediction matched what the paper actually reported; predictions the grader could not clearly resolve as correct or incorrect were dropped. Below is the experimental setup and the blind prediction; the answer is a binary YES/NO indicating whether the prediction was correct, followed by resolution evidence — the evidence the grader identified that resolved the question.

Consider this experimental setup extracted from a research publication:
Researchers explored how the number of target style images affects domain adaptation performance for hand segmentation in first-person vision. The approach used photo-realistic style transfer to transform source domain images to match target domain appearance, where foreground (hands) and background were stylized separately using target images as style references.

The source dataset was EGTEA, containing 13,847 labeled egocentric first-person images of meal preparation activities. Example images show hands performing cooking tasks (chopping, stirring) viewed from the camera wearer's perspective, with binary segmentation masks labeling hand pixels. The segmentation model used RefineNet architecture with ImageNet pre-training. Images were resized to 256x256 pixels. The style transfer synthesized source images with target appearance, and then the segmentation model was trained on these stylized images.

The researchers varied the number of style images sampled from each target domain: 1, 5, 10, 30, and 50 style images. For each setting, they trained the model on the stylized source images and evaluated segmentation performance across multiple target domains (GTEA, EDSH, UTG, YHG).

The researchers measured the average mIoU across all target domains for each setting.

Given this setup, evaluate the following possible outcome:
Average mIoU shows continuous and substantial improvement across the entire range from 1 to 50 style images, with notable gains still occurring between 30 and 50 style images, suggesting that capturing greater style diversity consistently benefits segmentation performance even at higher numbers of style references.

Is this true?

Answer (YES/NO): NO